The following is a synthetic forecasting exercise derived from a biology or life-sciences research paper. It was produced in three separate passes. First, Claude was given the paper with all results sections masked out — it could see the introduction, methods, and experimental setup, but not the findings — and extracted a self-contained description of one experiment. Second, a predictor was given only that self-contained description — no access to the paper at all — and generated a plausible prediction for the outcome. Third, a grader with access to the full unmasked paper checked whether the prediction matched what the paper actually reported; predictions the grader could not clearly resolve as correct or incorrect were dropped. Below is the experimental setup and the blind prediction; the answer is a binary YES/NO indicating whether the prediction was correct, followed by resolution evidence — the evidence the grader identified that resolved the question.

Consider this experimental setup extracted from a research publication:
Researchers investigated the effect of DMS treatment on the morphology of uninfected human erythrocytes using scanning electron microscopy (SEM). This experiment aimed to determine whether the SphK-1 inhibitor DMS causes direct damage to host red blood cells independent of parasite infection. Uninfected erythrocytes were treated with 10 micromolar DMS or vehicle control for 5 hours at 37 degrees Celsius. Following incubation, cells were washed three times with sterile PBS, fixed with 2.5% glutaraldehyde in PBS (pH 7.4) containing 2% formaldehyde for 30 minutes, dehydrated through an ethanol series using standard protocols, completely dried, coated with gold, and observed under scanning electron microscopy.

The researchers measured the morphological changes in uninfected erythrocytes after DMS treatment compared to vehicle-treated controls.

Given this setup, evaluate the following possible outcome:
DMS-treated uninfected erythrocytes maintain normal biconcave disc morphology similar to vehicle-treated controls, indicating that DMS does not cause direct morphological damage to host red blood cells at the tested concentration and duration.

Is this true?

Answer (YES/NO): YES